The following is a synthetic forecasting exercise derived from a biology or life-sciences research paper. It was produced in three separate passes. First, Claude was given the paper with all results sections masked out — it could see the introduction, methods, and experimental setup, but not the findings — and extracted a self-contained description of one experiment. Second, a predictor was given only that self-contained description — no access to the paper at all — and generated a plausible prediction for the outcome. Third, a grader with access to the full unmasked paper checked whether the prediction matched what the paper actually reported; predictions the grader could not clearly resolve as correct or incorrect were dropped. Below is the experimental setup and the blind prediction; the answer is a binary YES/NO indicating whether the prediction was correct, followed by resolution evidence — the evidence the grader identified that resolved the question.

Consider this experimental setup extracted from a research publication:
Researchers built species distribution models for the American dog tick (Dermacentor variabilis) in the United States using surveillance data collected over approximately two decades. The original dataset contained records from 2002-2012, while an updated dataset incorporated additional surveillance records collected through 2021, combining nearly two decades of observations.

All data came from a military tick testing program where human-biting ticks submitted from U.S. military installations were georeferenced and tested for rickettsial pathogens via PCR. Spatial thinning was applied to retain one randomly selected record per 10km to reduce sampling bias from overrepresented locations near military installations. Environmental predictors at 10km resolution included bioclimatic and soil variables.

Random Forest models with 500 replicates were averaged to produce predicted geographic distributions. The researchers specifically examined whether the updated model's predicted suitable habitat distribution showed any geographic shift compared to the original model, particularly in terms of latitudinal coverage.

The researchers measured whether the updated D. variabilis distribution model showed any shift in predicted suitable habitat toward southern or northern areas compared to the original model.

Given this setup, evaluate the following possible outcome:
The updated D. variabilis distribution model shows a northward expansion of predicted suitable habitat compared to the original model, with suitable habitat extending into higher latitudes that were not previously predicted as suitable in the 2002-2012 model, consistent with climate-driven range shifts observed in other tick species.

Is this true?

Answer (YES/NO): NO